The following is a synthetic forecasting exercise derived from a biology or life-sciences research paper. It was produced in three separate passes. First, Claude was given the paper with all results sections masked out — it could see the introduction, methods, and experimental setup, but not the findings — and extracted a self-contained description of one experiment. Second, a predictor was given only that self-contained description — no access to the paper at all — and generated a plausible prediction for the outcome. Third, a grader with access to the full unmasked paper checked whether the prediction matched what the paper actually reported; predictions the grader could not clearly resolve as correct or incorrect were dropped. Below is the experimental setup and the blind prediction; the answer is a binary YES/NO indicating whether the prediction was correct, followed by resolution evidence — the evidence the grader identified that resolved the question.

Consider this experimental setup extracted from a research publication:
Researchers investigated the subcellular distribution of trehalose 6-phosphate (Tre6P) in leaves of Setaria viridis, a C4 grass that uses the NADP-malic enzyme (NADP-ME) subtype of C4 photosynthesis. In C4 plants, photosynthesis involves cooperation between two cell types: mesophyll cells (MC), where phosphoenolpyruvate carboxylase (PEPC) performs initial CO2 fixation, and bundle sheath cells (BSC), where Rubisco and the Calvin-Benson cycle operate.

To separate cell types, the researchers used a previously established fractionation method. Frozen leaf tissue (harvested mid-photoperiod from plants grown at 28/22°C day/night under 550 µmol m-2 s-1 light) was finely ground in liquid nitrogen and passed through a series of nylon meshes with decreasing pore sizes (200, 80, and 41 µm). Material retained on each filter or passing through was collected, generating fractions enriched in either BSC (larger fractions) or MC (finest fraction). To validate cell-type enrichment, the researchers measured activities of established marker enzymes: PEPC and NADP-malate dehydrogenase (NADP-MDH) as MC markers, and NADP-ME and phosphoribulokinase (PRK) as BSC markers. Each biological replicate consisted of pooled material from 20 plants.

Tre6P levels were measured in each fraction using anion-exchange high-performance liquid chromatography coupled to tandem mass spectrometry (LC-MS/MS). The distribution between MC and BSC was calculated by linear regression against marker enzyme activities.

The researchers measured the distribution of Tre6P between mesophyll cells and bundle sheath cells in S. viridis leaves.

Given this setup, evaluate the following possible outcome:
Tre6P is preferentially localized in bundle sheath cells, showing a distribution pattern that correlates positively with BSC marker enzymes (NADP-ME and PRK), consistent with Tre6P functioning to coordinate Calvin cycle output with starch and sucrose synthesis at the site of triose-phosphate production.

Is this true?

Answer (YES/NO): YES